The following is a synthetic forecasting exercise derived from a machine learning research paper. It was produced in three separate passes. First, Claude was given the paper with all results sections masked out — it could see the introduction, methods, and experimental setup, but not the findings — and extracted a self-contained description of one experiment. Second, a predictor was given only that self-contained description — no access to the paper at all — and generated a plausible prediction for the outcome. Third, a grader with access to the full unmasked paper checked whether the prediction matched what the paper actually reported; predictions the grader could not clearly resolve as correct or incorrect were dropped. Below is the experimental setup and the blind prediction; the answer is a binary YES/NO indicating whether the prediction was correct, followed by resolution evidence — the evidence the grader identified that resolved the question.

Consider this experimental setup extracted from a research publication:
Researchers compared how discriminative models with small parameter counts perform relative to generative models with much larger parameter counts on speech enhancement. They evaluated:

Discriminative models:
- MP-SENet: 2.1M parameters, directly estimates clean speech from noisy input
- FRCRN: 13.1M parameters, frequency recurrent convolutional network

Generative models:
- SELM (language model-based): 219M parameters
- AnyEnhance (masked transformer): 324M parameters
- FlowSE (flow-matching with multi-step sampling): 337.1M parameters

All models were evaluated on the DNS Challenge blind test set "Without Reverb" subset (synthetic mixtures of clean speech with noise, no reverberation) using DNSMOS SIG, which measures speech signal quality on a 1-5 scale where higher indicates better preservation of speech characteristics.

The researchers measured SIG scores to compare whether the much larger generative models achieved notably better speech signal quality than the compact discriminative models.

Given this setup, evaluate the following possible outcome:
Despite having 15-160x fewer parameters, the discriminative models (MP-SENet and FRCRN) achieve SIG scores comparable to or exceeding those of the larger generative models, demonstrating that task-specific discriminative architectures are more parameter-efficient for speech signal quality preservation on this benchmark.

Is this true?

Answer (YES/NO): NO